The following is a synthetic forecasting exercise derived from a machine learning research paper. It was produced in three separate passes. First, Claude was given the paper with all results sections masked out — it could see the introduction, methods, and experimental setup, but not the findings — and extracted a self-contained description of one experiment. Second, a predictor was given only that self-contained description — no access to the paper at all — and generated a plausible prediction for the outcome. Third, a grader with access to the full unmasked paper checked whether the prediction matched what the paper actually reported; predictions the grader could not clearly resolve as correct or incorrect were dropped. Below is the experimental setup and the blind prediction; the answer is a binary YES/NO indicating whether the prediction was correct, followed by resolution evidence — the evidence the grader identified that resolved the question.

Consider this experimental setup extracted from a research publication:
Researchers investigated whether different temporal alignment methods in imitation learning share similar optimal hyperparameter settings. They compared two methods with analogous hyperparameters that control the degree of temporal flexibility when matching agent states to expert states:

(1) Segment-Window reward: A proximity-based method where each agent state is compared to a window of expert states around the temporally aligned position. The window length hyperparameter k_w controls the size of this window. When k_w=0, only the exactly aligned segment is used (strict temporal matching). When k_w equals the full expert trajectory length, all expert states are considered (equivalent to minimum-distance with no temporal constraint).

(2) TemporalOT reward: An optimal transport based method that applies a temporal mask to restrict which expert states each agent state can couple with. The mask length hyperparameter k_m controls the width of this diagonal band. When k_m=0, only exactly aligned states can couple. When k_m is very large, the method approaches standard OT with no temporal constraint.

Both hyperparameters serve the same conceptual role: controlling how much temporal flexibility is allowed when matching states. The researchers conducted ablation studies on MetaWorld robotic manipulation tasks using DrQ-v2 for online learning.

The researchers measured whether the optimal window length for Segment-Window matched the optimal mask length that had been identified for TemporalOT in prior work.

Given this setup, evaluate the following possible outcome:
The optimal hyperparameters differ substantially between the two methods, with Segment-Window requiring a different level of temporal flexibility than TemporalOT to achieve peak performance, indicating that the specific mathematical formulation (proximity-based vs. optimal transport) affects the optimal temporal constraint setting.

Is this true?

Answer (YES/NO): NO